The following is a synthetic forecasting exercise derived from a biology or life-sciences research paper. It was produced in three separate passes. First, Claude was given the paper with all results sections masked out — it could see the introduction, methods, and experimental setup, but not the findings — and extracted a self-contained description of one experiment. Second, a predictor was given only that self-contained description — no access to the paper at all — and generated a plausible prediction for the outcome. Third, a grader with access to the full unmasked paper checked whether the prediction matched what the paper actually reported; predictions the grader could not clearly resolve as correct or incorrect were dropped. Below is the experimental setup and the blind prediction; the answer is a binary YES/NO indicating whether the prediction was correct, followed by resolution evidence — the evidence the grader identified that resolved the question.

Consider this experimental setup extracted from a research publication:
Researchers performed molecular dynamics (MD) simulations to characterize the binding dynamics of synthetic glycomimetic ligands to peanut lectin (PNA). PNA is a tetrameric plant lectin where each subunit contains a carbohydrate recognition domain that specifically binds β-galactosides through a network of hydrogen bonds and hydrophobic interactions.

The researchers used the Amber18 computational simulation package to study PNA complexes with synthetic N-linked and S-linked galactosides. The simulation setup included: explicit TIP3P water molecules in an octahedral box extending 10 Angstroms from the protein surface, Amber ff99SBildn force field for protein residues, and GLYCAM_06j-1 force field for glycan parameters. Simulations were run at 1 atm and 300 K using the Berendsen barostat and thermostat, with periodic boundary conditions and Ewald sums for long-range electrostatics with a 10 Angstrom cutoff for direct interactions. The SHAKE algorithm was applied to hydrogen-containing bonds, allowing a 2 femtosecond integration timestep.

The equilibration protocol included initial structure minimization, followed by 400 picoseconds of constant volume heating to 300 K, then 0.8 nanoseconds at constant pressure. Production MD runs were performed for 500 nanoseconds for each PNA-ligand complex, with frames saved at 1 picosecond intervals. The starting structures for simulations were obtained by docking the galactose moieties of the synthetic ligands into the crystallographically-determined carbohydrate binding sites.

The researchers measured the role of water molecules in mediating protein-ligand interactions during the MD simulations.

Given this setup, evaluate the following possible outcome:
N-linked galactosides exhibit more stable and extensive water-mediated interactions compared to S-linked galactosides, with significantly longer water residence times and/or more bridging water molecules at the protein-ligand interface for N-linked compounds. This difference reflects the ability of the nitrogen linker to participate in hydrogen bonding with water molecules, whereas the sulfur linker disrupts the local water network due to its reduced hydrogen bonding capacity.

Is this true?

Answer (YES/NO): NO